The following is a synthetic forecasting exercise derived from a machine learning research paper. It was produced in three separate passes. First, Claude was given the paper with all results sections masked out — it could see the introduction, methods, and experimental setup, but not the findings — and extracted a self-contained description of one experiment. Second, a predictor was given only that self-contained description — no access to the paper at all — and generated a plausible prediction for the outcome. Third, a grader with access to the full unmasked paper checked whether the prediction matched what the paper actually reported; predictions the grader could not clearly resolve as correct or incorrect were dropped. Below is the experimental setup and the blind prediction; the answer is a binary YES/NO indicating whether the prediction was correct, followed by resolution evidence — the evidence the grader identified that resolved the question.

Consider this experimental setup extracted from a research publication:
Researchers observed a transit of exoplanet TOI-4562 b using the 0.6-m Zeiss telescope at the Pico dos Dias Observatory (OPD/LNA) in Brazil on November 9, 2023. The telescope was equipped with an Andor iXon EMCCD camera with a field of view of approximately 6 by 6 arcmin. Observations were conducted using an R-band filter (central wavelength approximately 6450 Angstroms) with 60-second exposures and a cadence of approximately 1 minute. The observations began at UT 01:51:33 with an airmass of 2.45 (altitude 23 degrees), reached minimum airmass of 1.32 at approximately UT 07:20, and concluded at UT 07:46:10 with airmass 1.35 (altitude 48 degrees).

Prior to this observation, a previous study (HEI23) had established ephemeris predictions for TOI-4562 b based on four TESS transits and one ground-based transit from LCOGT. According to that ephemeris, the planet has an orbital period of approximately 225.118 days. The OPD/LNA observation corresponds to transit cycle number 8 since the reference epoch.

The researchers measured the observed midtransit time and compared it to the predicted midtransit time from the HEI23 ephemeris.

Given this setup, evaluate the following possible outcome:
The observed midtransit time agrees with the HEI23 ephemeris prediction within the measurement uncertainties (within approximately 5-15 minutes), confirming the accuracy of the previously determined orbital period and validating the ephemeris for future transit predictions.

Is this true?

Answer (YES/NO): NO